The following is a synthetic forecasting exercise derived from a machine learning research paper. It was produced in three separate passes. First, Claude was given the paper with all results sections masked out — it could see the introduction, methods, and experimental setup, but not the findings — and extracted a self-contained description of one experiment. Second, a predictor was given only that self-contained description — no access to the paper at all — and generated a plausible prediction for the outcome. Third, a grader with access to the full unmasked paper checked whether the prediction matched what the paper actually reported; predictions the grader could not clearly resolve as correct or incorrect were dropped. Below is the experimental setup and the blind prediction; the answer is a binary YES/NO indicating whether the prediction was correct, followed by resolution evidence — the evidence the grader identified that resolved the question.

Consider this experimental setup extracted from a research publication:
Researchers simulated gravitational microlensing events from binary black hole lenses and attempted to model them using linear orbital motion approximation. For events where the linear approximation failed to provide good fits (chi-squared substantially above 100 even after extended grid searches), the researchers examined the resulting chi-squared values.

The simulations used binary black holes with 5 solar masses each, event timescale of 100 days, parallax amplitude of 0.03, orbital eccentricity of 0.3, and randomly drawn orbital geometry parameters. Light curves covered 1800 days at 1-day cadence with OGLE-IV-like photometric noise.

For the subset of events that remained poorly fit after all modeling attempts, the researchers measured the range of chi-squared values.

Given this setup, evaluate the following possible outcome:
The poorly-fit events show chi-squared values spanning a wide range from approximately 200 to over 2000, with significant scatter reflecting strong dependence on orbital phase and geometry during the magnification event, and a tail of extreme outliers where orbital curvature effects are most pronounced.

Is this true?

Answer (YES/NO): NO